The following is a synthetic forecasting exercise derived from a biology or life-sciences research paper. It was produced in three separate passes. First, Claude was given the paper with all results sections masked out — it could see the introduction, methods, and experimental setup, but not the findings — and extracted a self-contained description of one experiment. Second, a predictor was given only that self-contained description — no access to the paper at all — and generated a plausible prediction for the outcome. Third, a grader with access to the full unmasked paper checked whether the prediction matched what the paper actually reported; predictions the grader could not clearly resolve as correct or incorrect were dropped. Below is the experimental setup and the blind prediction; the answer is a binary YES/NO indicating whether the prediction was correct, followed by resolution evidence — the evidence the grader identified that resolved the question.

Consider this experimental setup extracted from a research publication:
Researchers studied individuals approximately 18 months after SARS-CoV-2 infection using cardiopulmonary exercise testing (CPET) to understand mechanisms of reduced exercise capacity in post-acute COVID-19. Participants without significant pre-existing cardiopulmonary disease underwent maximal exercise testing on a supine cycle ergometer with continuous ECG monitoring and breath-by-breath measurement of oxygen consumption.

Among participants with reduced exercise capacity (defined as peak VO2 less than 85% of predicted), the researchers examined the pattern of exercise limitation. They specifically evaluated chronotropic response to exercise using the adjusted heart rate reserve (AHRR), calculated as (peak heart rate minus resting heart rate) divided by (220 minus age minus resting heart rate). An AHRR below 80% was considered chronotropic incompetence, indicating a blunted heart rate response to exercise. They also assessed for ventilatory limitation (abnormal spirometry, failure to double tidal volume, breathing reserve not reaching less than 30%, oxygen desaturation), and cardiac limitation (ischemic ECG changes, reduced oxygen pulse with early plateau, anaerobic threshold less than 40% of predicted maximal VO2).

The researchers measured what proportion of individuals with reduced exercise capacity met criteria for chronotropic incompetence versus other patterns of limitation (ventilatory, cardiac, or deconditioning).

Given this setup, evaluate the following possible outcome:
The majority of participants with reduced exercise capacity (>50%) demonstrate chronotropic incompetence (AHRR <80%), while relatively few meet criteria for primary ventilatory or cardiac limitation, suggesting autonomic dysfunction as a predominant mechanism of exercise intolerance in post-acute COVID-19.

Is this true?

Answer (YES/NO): YES